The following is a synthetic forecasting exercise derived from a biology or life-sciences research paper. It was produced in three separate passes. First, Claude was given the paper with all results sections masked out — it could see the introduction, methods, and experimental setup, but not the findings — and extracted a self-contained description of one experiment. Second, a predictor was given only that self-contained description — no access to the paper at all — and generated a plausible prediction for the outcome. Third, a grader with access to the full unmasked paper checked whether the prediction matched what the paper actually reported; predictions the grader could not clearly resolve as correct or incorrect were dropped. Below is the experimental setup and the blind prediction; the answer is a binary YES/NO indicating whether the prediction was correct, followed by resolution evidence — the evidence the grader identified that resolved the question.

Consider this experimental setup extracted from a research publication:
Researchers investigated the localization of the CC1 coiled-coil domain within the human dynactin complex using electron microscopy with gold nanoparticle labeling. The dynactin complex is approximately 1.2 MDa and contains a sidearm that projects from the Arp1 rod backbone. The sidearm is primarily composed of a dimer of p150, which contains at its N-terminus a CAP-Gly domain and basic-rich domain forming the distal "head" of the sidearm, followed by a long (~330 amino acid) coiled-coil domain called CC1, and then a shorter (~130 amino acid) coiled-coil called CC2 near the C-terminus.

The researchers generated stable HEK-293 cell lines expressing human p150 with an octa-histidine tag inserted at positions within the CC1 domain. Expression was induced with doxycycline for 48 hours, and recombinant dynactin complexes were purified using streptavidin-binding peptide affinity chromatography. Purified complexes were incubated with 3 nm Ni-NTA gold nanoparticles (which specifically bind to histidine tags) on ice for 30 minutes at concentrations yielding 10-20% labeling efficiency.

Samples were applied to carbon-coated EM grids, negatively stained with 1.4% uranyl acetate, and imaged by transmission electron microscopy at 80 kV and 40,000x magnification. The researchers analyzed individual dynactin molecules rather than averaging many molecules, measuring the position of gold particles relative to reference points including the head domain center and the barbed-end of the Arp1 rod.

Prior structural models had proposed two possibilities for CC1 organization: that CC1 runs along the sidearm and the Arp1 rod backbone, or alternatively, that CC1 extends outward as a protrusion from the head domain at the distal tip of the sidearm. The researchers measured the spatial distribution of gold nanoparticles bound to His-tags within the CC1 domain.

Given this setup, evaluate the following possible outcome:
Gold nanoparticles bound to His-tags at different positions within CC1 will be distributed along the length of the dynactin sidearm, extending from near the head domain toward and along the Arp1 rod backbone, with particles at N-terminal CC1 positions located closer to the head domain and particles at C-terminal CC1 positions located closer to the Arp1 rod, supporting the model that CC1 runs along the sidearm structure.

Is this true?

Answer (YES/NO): NO